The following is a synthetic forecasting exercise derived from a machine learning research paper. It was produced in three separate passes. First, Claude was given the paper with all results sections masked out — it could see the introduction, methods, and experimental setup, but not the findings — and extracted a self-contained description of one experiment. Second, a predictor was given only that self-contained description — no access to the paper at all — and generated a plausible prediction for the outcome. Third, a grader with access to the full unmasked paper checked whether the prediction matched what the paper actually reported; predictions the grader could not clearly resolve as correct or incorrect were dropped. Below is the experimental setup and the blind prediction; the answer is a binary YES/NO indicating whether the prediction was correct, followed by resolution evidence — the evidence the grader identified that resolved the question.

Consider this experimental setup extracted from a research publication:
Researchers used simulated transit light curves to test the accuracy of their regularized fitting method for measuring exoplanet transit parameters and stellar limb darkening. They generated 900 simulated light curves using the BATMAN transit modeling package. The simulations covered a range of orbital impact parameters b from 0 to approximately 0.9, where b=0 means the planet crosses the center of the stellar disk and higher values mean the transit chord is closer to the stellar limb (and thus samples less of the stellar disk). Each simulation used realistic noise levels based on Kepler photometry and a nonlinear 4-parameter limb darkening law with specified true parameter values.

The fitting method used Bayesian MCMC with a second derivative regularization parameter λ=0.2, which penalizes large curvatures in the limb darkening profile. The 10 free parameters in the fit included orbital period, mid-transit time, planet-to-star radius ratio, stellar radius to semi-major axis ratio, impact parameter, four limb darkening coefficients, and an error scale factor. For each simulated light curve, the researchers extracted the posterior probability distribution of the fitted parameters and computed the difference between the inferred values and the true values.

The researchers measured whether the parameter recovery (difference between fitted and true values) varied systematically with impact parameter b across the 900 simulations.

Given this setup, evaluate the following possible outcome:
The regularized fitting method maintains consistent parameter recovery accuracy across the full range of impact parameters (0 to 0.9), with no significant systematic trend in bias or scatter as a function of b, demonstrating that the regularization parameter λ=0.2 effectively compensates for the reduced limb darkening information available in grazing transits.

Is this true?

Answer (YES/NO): YES